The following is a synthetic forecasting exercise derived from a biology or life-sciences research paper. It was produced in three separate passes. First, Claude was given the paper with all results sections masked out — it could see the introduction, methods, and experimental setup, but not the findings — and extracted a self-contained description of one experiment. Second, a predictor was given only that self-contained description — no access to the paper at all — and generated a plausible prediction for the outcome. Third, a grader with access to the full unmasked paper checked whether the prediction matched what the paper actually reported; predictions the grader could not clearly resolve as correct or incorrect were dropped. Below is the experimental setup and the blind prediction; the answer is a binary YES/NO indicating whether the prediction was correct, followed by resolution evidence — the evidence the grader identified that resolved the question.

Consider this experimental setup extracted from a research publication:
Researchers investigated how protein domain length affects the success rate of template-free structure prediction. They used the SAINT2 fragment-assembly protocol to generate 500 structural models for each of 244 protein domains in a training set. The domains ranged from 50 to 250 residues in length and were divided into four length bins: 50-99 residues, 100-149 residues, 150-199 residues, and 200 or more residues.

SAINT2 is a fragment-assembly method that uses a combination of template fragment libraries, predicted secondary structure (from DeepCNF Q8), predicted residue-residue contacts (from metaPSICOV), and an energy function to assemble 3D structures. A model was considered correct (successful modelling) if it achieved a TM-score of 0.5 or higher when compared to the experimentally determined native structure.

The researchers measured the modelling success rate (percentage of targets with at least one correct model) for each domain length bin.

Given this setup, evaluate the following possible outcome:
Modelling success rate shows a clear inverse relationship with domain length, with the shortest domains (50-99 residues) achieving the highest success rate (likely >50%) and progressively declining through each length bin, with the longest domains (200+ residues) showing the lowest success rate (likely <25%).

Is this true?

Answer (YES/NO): NO